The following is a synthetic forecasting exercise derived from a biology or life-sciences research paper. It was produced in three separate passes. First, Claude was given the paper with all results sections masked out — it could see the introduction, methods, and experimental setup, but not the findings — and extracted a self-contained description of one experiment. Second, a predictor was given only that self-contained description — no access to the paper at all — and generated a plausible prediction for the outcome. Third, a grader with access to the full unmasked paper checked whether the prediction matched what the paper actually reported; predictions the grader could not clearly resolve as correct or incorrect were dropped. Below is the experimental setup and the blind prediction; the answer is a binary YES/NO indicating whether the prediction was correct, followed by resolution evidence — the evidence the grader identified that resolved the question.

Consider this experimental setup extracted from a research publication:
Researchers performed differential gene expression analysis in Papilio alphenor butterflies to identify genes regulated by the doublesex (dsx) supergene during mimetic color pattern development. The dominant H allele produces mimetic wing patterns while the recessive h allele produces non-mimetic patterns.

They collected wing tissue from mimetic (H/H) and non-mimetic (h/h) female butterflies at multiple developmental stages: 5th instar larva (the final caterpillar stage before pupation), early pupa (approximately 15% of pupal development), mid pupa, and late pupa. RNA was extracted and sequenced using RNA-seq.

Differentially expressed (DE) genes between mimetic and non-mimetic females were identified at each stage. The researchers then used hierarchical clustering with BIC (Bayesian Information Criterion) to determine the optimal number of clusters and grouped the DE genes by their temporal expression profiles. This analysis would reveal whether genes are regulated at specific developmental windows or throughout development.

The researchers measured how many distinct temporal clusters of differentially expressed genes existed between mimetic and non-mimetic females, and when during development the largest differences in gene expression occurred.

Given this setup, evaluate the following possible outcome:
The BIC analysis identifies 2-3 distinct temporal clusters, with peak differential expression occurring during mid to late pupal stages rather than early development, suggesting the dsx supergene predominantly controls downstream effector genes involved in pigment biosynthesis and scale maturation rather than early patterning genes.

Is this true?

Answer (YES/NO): NO